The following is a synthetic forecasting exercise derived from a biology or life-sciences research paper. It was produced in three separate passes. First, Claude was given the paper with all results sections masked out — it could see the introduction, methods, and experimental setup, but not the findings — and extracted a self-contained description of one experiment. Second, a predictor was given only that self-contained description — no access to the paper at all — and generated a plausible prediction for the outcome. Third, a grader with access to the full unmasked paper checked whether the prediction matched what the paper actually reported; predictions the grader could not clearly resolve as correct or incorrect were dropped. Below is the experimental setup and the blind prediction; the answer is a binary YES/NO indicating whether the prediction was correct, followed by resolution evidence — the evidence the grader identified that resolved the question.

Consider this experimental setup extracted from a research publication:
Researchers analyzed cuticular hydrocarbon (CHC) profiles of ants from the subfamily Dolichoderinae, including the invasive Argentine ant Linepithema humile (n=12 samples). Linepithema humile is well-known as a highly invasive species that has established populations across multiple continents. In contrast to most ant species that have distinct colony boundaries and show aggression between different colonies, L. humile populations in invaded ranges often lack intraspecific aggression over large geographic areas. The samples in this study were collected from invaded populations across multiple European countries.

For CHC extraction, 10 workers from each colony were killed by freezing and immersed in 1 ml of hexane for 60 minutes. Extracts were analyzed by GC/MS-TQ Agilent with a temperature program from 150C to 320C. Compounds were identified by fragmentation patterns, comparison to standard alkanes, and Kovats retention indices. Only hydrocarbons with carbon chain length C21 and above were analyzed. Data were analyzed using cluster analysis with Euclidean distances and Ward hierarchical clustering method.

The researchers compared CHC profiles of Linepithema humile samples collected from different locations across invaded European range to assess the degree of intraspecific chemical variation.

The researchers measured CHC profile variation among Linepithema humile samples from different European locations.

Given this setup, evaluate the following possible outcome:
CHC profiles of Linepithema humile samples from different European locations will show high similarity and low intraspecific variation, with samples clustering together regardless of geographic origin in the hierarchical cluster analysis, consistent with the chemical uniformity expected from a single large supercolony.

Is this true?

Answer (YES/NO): NO